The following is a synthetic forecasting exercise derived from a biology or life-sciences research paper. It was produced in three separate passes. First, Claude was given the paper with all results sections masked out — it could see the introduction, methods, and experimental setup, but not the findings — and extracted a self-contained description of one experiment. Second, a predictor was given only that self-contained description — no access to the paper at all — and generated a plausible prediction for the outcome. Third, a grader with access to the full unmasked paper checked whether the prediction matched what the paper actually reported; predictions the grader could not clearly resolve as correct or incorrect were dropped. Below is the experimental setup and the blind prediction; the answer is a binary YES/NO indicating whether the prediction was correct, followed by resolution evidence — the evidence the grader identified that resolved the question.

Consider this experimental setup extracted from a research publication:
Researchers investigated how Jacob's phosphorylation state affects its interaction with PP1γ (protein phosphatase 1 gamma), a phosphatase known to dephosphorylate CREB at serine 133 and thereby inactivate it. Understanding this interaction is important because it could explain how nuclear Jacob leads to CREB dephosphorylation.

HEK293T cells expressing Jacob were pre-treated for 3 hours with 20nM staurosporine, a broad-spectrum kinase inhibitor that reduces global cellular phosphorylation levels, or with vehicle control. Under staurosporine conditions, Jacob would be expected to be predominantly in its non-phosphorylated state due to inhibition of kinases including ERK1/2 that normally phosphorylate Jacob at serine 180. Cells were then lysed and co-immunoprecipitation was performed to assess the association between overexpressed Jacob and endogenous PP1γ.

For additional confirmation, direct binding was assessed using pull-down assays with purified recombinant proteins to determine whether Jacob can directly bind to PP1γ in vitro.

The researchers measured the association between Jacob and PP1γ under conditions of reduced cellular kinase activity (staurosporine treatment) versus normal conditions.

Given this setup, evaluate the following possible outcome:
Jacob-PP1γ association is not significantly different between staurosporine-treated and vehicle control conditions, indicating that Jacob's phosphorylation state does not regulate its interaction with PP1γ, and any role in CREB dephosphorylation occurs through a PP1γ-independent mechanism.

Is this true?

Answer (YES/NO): NO